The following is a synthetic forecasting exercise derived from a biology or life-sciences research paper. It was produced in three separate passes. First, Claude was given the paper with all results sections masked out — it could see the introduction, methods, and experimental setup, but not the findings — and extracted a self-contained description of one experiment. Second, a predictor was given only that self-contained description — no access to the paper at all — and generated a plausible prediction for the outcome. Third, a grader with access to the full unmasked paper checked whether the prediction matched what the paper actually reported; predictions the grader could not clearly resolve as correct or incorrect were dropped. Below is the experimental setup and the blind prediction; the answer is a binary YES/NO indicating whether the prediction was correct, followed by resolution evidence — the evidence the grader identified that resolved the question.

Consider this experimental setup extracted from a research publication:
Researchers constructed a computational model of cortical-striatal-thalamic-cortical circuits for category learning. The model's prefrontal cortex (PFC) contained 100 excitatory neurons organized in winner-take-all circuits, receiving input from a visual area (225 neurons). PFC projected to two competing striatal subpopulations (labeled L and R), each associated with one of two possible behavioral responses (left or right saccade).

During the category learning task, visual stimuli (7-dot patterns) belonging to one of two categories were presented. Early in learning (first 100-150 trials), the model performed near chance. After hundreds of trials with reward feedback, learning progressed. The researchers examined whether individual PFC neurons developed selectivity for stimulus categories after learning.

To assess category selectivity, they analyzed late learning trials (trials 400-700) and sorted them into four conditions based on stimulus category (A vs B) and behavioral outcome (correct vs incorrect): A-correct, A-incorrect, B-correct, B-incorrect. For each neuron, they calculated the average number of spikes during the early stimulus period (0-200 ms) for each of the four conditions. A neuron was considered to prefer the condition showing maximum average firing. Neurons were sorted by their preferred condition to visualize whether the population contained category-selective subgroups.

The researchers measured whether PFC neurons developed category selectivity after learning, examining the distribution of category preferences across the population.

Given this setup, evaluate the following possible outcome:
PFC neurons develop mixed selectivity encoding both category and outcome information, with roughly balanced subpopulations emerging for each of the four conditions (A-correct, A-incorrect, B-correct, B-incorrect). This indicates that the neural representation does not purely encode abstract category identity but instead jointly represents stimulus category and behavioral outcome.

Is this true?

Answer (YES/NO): NO